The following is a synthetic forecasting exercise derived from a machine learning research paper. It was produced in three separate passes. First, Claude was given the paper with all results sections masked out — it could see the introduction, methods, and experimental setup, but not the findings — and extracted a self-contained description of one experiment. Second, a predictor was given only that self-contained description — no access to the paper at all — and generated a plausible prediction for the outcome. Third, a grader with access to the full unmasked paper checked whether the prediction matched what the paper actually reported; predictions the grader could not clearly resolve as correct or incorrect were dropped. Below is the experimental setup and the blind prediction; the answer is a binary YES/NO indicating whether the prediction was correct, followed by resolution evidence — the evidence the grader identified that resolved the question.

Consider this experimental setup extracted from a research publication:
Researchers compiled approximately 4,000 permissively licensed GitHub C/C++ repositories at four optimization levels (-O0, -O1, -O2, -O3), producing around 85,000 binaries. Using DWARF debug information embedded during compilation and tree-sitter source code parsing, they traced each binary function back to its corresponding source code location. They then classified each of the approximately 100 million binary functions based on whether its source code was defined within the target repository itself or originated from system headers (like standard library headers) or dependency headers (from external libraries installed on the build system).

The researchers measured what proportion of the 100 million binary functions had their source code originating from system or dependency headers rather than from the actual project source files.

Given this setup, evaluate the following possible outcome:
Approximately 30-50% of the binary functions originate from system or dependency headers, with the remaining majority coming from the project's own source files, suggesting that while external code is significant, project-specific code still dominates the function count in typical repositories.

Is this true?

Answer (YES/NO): YES